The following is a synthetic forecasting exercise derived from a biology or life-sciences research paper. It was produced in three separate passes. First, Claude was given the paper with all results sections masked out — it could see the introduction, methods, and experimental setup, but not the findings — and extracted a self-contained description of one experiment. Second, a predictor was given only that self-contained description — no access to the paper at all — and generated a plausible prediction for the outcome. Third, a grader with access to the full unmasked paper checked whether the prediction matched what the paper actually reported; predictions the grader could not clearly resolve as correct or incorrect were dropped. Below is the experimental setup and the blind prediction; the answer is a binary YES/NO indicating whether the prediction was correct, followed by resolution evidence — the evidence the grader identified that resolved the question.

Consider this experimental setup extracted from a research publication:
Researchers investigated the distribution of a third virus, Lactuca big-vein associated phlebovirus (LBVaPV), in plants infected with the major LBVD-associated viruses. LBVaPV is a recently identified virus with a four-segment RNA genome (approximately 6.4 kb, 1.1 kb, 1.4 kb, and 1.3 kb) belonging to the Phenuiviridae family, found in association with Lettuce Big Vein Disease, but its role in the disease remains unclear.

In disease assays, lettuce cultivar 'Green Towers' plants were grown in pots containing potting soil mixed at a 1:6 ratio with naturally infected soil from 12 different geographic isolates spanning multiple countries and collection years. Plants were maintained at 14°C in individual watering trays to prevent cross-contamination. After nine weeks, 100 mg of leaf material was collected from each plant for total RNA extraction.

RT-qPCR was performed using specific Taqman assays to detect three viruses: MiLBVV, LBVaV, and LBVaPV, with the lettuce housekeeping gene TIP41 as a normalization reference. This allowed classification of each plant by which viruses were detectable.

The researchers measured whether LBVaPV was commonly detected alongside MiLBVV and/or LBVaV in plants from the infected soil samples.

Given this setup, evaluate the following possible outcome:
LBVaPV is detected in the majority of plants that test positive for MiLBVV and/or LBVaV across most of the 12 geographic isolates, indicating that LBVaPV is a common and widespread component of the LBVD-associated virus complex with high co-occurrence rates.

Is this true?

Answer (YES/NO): NO